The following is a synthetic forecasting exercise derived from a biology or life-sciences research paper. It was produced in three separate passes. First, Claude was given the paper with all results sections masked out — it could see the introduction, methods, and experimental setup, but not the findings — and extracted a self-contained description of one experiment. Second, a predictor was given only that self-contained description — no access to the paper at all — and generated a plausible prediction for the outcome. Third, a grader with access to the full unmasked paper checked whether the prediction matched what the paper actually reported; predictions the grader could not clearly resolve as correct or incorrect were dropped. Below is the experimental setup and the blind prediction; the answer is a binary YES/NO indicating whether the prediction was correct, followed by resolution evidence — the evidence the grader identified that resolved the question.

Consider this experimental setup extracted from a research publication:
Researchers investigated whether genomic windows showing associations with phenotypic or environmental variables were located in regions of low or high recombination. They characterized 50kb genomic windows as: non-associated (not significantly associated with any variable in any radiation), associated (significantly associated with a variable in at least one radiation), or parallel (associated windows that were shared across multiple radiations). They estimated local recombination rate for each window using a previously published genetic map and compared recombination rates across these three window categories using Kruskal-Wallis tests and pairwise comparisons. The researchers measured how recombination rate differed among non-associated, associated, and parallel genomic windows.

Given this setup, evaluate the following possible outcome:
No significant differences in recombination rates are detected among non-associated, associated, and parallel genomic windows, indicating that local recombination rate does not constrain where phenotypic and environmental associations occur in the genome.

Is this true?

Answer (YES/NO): NO